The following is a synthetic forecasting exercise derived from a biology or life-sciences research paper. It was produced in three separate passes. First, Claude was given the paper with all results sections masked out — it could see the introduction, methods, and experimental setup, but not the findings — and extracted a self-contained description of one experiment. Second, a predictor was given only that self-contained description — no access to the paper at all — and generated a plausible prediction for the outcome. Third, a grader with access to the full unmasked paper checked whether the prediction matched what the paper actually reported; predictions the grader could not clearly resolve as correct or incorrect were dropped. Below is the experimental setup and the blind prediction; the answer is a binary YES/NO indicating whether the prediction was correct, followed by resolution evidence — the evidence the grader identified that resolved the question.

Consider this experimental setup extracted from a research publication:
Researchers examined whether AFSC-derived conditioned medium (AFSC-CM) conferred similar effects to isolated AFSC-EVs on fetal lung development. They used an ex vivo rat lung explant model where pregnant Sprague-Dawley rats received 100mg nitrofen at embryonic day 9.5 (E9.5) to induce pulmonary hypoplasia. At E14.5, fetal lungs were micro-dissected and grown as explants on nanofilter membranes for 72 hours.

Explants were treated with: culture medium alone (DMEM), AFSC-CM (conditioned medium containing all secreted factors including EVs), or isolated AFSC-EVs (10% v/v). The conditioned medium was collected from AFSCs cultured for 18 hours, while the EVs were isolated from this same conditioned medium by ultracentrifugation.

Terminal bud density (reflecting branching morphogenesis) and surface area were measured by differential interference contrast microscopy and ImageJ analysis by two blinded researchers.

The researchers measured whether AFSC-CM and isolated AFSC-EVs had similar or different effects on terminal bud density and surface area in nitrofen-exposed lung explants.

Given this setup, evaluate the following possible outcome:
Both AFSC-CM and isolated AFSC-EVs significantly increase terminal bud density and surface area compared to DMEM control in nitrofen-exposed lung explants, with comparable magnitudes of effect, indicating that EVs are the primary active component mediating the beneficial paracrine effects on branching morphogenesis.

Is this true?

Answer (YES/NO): NO